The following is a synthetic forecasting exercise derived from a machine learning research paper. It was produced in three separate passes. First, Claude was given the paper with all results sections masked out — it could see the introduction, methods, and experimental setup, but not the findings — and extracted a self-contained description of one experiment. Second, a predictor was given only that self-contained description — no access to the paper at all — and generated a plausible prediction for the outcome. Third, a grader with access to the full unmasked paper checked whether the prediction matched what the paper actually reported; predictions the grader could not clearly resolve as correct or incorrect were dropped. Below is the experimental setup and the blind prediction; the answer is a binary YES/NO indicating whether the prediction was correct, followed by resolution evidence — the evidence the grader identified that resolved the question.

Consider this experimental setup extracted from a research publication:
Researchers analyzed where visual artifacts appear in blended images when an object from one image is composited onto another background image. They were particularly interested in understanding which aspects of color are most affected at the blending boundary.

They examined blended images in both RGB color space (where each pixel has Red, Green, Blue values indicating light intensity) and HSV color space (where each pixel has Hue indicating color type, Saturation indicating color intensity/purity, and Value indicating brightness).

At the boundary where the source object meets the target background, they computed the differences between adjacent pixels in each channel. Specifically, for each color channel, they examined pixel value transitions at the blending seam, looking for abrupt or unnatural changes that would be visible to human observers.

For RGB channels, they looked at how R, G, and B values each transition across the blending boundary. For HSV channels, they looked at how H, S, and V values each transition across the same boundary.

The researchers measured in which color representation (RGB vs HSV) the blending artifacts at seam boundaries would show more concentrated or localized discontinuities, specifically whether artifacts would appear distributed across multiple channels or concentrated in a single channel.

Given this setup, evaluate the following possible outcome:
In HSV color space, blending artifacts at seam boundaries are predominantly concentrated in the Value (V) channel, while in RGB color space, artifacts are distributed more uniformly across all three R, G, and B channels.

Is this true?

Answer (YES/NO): NO